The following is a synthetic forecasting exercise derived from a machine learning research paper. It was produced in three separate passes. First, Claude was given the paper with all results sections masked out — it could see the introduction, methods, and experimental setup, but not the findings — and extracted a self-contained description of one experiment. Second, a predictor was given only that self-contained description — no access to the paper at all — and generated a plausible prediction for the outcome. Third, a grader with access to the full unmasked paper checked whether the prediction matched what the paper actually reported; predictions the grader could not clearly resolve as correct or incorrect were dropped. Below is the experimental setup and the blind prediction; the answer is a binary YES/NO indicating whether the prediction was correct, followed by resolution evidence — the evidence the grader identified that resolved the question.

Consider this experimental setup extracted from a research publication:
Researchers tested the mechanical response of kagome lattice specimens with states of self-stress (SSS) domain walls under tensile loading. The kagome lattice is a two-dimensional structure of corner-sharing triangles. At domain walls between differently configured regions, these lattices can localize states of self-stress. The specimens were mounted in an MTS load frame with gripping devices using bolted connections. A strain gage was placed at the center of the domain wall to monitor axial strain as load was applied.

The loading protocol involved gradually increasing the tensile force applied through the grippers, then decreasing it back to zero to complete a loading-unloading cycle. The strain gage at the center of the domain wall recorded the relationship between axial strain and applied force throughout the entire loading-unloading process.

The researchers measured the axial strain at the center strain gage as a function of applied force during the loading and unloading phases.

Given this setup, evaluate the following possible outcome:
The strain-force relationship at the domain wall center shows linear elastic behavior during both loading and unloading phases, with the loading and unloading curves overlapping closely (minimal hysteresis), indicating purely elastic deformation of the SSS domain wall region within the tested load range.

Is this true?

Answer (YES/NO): YES